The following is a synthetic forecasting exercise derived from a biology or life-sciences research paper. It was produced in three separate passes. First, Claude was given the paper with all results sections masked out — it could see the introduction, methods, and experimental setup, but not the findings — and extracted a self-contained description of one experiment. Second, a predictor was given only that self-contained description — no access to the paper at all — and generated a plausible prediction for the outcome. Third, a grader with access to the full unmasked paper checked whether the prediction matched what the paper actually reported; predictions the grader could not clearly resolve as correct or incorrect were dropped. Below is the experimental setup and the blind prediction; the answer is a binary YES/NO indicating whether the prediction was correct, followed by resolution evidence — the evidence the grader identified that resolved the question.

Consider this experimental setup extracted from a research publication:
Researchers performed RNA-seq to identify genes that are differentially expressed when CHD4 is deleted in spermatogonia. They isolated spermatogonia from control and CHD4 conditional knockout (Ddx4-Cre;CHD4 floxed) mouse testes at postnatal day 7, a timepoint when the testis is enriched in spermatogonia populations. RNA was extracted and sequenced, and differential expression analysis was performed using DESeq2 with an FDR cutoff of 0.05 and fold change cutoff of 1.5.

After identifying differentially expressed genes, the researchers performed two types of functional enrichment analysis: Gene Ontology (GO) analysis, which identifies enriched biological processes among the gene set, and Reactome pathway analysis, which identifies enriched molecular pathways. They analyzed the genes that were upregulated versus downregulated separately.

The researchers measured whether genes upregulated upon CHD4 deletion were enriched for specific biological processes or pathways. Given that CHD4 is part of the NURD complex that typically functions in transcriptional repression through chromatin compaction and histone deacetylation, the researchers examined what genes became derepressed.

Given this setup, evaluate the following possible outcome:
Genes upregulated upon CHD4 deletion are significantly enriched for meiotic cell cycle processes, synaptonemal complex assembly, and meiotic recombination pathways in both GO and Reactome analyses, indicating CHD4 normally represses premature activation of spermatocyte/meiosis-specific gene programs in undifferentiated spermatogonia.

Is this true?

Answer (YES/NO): NO